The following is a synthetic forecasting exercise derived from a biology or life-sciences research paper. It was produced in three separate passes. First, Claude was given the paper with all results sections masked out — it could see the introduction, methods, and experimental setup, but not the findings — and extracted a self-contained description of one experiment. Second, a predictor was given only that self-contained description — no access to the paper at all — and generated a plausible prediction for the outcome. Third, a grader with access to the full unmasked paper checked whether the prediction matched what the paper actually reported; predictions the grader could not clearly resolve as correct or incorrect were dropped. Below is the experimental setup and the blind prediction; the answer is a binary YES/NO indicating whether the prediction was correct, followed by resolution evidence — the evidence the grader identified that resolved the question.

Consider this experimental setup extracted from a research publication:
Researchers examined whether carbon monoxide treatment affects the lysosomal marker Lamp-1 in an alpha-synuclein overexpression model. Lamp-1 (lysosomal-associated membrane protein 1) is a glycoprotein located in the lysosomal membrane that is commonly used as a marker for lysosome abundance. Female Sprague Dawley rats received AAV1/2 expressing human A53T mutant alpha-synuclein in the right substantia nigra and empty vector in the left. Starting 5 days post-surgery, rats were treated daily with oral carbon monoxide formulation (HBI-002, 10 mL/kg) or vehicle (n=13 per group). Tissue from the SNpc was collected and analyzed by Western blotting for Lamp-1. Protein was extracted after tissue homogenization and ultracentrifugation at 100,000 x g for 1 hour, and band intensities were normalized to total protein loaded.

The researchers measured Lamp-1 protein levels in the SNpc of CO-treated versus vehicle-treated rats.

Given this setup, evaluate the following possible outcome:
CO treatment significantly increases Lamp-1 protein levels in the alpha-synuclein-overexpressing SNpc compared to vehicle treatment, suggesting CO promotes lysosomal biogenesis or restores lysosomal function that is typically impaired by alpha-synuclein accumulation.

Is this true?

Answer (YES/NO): NO